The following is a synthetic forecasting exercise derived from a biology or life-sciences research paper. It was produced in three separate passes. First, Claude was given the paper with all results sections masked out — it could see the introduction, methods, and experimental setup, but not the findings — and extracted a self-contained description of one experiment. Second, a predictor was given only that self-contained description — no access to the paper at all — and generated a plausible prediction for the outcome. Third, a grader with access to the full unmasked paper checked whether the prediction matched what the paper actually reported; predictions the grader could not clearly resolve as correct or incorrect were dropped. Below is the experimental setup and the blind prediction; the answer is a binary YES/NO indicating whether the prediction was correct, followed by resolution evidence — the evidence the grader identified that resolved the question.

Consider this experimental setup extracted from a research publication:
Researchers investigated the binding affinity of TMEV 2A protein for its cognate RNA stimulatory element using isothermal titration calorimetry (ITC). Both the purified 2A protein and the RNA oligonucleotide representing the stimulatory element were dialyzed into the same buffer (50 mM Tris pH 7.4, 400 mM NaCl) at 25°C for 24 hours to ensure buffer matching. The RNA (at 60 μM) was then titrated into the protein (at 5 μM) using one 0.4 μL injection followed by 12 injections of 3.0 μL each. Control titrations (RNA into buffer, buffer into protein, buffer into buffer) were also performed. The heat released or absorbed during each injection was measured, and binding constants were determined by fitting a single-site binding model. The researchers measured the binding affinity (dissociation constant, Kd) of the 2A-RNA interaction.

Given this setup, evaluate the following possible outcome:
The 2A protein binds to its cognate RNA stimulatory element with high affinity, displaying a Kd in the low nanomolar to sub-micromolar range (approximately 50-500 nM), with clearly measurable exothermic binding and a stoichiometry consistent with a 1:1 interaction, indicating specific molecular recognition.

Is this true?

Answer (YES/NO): YES